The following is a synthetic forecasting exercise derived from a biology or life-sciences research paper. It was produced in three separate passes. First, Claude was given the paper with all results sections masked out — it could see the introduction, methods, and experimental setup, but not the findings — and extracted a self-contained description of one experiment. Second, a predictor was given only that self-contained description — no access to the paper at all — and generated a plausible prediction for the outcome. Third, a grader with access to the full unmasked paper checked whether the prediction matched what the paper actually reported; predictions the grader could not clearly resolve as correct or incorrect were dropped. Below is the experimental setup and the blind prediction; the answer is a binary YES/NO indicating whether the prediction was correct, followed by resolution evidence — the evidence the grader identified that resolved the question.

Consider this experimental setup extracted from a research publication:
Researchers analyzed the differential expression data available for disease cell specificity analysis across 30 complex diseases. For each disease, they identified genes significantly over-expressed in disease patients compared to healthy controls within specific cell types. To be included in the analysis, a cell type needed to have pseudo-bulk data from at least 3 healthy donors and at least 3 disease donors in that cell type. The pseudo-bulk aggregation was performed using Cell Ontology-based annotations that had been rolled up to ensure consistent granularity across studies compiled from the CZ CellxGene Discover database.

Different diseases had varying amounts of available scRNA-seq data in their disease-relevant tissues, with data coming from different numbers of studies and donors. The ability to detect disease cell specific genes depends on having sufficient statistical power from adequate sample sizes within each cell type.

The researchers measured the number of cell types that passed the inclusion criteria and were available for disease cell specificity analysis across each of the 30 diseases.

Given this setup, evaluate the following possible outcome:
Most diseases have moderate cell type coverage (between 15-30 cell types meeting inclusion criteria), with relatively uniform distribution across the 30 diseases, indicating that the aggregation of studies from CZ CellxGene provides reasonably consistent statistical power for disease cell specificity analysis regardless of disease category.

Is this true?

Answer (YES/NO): NO